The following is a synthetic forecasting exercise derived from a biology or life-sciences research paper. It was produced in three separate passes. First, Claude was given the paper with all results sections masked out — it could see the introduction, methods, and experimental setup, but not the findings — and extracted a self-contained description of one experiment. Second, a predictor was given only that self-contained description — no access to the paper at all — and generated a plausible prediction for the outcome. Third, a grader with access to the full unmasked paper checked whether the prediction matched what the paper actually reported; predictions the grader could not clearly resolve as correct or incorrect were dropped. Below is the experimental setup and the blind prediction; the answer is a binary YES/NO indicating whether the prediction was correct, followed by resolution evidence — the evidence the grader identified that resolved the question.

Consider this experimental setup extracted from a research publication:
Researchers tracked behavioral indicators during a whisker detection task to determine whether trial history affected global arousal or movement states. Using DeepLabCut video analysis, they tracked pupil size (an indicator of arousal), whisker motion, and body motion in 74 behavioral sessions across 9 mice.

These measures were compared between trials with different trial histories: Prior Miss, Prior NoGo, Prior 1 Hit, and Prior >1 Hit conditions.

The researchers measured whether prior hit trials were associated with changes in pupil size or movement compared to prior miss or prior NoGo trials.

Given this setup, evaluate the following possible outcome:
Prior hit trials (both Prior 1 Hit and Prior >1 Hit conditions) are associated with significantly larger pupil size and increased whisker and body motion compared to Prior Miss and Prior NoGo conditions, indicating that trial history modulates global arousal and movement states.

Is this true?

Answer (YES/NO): NO